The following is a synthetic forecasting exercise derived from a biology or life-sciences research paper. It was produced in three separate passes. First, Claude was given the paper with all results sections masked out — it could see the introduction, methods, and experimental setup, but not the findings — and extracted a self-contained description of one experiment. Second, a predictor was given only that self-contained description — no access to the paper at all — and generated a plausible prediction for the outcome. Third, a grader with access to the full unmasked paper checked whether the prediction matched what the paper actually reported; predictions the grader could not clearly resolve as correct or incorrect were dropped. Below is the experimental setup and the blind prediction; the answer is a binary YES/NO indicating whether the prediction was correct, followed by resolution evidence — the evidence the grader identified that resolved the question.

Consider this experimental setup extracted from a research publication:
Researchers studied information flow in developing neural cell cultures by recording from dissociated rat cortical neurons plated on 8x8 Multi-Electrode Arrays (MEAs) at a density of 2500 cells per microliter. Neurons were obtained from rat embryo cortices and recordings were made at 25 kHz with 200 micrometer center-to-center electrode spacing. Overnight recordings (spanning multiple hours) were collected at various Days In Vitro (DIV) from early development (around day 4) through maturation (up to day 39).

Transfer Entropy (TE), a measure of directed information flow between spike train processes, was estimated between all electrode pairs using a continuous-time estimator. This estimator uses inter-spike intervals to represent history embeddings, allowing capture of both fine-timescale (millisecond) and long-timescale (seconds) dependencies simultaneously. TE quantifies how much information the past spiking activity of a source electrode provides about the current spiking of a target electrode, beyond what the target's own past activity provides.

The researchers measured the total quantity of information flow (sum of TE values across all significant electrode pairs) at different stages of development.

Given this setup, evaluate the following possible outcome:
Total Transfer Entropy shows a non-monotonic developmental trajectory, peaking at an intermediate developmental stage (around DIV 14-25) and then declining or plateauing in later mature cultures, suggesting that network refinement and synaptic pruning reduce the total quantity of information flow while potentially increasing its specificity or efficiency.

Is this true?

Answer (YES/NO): NO